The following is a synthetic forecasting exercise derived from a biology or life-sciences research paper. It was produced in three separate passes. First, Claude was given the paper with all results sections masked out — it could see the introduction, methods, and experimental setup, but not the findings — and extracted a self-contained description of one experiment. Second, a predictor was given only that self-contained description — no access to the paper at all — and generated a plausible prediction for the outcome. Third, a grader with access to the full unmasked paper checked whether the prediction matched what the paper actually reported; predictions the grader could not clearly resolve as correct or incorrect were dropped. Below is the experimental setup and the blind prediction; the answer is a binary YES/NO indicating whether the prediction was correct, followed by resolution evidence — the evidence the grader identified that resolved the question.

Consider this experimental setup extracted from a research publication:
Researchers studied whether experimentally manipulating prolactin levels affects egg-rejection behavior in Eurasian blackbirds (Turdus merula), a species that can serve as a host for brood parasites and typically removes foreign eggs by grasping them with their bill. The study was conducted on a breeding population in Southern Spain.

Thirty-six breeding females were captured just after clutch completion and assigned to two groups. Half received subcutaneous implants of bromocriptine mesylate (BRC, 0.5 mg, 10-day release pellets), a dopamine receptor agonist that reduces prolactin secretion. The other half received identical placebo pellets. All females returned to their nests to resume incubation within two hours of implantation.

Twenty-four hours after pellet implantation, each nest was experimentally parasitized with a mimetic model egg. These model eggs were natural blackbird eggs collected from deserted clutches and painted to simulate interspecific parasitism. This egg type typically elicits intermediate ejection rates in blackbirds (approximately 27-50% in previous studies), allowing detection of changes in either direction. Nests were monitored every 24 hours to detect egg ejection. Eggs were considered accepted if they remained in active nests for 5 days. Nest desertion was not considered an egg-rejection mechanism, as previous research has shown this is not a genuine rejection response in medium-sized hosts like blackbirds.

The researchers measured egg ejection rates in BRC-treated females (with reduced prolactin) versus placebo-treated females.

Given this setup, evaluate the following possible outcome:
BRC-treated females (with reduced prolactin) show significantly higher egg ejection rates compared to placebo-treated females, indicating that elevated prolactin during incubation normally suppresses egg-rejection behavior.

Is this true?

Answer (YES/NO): YES